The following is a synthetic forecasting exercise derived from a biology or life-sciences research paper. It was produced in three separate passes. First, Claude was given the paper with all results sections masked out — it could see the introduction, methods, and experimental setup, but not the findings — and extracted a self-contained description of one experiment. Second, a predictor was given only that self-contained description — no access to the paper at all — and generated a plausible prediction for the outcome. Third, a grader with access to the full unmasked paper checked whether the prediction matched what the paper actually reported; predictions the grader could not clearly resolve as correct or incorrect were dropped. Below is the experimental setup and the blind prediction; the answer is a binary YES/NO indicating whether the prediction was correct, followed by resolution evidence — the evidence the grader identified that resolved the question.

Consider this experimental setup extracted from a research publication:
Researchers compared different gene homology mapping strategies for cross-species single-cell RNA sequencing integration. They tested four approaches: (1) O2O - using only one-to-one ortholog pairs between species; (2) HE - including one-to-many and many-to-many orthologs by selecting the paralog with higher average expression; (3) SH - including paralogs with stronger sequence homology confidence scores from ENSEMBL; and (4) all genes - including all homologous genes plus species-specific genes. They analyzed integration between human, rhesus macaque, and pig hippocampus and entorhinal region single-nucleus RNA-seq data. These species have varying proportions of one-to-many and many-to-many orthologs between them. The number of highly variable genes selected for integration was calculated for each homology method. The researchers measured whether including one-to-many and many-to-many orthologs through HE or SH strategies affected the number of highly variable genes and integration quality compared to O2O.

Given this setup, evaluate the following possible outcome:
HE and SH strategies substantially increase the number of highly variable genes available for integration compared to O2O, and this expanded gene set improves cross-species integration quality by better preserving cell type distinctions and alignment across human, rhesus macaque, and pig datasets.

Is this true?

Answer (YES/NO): NO